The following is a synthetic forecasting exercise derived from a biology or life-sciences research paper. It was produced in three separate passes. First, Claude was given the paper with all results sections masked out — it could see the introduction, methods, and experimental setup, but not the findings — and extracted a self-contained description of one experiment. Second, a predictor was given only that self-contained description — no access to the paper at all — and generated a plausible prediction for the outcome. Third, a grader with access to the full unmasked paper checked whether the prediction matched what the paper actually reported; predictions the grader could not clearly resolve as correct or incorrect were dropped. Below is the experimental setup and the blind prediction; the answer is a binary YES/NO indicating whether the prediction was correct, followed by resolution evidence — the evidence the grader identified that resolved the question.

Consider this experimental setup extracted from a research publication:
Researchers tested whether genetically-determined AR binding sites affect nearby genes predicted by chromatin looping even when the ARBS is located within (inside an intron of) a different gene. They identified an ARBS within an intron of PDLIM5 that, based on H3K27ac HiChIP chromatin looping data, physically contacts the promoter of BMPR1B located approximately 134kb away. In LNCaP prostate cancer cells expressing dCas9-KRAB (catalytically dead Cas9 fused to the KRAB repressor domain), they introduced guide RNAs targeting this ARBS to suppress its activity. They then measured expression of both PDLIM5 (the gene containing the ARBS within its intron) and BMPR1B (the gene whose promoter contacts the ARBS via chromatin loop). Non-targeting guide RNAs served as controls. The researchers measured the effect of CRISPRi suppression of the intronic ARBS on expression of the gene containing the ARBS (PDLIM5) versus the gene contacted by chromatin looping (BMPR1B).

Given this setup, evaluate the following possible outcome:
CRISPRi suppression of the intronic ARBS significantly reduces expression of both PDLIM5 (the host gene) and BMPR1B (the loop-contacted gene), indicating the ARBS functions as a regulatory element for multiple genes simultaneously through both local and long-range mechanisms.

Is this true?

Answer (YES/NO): NO